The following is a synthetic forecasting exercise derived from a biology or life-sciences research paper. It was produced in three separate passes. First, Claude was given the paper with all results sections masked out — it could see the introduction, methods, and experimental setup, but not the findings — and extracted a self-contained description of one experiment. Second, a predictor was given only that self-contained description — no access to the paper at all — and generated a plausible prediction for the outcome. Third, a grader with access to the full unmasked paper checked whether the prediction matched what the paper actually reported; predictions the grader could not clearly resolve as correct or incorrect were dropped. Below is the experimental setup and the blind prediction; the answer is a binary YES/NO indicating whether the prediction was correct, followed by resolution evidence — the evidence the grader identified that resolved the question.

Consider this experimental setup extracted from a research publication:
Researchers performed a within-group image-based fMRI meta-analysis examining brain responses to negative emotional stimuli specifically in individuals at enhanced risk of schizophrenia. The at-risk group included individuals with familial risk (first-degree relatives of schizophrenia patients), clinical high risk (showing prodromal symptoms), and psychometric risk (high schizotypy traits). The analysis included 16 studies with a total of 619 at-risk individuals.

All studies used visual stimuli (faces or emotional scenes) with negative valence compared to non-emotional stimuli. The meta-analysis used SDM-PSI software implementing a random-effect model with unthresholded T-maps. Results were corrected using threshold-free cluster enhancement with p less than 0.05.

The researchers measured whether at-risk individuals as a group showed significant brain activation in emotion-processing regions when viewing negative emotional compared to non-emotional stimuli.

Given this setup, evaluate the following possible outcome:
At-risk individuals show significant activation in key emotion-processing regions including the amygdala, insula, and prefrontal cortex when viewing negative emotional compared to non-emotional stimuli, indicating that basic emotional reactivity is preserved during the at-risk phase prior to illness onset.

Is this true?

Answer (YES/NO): NO